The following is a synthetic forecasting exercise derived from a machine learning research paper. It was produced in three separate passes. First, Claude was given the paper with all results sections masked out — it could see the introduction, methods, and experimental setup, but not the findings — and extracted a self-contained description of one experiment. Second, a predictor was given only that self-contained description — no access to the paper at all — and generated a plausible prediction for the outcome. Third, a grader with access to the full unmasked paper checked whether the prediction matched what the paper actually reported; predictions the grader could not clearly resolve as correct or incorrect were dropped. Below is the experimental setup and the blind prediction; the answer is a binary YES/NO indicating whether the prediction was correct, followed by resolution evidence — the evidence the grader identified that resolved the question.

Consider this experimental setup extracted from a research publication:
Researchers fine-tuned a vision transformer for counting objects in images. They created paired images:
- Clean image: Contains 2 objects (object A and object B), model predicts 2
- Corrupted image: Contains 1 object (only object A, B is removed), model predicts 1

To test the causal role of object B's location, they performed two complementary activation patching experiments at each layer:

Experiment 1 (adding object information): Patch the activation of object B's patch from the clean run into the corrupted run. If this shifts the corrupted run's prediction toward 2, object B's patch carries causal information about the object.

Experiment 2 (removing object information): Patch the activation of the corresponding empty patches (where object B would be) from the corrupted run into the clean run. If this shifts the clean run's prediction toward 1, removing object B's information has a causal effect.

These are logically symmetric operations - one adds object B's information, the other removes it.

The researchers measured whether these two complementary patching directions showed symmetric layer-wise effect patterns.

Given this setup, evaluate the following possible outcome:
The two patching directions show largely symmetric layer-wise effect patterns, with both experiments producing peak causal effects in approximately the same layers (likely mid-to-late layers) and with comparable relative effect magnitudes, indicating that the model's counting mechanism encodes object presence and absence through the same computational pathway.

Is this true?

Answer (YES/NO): NO